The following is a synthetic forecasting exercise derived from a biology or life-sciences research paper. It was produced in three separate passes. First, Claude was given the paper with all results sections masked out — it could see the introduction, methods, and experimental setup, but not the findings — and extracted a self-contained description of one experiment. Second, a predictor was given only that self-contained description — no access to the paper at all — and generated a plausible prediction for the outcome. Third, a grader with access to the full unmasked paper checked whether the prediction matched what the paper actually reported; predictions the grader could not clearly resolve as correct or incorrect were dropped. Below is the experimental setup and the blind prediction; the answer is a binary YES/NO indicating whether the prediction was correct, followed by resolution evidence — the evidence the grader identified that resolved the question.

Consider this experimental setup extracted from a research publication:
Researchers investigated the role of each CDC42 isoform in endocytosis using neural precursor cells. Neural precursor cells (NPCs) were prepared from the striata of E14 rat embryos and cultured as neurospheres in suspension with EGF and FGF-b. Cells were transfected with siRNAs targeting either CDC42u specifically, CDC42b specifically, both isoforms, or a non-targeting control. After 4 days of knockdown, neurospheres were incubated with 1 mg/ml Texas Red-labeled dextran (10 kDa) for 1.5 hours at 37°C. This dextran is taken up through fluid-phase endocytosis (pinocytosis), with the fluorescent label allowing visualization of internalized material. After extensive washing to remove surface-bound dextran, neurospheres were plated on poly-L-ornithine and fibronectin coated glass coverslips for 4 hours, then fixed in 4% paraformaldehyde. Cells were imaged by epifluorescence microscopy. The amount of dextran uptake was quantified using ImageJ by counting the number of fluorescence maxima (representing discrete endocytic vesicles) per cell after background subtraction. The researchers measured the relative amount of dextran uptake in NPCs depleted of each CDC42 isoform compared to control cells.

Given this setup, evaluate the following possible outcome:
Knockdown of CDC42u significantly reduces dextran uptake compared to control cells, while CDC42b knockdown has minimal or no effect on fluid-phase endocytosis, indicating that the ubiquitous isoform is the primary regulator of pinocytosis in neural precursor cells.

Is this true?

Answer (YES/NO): NO